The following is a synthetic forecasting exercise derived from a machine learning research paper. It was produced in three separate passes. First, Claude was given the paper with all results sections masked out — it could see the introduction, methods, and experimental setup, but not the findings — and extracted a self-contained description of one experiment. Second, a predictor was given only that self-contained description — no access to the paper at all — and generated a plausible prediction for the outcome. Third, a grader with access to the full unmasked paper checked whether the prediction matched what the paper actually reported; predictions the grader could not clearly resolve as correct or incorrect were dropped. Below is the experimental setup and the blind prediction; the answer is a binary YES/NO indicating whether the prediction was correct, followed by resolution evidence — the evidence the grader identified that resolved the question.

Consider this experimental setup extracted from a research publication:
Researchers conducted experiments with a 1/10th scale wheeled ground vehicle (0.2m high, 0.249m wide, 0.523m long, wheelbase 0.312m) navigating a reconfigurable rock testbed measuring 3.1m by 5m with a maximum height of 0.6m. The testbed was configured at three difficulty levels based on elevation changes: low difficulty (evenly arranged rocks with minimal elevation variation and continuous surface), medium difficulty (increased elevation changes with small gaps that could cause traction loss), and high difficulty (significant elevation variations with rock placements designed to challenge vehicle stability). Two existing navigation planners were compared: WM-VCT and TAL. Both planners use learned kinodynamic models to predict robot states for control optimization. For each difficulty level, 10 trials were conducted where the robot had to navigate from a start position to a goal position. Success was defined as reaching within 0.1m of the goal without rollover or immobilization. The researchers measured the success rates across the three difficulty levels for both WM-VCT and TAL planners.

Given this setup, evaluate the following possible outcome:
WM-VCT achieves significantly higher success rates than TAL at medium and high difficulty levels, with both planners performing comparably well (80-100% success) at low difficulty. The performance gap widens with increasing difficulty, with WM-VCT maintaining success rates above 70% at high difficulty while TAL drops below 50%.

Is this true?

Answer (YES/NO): NO